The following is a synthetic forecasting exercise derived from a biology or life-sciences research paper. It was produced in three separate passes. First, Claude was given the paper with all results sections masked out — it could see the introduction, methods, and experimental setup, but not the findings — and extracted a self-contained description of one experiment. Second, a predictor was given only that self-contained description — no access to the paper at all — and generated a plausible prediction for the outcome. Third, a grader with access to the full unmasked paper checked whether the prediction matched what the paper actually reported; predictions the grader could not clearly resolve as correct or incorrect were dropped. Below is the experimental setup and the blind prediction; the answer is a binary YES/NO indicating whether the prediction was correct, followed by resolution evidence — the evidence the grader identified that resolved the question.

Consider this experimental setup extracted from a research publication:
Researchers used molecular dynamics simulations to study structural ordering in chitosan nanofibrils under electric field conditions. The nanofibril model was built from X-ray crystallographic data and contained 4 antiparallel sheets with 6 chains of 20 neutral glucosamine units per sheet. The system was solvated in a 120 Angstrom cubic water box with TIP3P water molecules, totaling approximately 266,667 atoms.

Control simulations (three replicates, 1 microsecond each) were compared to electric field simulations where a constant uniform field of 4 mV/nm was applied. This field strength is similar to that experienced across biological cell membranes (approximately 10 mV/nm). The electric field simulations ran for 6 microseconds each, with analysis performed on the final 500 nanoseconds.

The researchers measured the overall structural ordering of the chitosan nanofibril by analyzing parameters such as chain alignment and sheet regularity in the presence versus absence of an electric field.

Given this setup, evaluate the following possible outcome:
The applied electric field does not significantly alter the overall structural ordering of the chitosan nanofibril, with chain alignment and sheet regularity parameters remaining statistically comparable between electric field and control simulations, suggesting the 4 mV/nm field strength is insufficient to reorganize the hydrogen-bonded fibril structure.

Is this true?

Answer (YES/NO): NO